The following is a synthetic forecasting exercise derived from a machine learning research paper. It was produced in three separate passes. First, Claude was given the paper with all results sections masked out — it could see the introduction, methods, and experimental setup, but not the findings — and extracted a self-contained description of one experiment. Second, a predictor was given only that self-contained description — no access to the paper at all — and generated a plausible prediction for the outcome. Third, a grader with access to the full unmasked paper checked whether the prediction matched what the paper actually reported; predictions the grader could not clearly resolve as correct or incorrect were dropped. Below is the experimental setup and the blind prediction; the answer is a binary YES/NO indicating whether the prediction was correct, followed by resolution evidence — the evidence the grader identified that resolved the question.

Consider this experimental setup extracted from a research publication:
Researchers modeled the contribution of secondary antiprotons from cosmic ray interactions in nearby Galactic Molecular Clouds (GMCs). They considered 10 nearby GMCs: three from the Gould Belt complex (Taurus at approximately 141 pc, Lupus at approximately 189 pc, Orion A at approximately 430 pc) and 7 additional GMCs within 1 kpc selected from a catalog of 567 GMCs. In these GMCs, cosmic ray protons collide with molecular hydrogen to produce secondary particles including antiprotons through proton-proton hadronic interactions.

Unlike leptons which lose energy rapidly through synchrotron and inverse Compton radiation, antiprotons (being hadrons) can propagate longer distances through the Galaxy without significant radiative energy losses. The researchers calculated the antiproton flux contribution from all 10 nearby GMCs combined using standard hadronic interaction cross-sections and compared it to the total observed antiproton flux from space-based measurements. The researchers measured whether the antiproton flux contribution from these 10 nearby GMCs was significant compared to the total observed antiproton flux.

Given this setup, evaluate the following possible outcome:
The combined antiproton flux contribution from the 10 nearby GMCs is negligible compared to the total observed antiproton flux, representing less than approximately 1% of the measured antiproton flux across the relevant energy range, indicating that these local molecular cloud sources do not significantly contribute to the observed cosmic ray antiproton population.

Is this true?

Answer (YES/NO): YES